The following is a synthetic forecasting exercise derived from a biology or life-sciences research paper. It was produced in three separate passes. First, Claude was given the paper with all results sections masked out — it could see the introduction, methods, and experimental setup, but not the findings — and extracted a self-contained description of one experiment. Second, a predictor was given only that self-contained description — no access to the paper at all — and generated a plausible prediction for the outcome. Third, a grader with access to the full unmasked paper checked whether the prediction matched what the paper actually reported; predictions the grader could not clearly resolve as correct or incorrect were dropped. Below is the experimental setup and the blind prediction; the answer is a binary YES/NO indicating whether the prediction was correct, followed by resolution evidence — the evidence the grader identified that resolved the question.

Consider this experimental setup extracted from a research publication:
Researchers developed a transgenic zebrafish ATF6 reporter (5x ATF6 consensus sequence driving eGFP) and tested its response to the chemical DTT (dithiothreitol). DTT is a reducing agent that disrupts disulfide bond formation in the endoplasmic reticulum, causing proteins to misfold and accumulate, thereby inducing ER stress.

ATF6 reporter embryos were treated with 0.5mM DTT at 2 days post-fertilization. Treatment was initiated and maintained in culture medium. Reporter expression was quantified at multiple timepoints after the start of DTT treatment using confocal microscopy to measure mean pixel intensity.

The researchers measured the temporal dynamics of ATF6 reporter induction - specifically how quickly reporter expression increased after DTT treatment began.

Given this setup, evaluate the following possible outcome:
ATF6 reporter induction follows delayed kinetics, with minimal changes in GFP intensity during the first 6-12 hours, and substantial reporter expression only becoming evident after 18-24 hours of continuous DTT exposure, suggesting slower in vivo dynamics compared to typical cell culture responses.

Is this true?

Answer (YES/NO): NO